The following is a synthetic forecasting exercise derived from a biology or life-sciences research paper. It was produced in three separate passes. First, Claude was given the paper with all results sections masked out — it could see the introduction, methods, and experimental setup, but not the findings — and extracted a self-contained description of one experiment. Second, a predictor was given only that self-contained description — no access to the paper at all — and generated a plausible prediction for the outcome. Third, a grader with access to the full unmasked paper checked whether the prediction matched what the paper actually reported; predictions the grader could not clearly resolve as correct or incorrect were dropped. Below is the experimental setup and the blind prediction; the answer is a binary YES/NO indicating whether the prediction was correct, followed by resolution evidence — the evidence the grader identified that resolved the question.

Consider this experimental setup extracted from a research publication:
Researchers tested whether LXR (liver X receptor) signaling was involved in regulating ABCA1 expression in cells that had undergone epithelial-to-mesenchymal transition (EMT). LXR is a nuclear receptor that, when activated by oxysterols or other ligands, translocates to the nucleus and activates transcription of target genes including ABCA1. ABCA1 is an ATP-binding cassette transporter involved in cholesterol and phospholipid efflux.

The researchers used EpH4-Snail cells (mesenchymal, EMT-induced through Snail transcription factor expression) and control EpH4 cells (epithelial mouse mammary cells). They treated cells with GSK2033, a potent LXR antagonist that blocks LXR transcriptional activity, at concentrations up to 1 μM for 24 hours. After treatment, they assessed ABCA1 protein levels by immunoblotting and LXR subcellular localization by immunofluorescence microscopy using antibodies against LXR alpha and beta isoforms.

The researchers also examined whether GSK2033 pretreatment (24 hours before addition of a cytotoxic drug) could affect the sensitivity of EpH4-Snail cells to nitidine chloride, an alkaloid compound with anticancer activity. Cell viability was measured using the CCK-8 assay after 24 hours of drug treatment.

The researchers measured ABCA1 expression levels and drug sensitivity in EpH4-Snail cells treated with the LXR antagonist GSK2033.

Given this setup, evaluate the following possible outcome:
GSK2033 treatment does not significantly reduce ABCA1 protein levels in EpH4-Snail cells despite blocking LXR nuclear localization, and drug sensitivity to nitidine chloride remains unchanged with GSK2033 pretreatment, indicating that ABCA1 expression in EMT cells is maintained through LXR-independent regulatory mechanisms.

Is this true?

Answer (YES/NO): NO